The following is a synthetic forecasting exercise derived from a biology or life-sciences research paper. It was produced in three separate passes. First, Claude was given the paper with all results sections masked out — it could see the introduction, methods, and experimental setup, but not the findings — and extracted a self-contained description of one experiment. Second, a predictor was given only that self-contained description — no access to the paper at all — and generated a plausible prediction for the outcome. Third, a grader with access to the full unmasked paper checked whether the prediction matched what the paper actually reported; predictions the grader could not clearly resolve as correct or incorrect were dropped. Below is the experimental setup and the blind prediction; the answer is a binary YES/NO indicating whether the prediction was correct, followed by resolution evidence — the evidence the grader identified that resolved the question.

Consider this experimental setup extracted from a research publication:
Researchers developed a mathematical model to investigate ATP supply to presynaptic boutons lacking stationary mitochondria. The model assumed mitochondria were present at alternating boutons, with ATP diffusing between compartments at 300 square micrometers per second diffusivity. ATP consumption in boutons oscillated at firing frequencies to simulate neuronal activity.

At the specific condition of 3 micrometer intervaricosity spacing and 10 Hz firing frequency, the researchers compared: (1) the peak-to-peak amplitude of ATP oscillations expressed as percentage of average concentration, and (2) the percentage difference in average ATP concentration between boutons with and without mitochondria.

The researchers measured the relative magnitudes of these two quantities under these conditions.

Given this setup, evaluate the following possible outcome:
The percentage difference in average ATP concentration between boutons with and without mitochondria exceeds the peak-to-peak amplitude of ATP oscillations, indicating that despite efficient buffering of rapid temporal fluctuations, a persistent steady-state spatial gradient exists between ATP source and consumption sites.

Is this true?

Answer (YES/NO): NO